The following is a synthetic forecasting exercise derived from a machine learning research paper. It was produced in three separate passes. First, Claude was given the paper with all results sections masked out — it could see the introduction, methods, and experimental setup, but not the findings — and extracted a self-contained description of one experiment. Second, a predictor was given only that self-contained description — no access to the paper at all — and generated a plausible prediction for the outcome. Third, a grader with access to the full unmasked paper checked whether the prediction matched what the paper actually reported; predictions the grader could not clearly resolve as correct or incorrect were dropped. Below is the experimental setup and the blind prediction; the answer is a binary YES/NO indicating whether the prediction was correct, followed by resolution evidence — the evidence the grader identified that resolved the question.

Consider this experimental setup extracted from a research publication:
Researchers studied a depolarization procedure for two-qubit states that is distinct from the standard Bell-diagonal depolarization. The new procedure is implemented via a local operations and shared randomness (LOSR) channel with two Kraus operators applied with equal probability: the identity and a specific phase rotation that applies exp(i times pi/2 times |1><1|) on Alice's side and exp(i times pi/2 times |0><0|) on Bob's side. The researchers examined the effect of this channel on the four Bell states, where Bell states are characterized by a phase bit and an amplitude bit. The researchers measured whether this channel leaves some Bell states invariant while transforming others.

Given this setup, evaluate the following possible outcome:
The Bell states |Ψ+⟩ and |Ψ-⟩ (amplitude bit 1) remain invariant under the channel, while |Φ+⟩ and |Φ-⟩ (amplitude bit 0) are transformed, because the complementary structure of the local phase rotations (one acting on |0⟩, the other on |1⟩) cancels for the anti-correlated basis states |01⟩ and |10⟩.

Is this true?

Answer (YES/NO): NO